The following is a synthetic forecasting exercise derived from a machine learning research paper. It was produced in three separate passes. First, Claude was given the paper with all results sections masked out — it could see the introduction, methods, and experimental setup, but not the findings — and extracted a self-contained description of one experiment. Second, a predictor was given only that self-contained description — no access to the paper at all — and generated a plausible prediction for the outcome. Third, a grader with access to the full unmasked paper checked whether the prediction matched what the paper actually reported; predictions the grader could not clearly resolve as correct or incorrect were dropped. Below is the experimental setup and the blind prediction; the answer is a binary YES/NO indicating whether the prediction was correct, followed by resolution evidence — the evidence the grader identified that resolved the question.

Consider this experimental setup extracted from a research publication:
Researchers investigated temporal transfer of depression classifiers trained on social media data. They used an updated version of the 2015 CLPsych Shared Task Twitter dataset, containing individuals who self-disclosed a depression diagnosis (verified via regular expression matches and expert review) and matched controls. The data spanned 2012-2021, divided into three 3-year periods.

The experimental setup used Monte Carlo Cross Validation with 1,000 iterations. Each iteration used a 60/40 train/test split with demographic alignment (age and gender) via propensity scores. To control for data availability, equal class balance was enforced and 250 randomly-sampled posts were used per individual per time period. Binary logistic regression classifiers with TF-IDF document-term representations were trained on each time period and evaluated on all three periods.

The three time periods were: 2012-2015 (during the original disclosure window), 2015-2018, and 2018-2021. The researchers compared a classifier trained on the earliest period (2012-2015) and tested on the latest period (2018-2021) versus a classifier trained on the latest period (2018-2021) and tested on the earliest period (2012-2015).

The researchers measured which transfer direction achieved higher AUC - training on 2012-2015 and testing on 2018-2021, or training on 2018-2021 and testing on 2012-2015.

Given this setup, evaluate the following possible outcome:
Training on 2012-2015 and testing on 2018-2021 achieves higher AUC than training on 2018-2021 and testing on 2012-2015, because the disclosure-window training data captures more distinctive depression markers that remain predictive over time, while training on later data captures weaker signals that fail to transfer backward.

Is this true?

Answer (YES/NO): YES